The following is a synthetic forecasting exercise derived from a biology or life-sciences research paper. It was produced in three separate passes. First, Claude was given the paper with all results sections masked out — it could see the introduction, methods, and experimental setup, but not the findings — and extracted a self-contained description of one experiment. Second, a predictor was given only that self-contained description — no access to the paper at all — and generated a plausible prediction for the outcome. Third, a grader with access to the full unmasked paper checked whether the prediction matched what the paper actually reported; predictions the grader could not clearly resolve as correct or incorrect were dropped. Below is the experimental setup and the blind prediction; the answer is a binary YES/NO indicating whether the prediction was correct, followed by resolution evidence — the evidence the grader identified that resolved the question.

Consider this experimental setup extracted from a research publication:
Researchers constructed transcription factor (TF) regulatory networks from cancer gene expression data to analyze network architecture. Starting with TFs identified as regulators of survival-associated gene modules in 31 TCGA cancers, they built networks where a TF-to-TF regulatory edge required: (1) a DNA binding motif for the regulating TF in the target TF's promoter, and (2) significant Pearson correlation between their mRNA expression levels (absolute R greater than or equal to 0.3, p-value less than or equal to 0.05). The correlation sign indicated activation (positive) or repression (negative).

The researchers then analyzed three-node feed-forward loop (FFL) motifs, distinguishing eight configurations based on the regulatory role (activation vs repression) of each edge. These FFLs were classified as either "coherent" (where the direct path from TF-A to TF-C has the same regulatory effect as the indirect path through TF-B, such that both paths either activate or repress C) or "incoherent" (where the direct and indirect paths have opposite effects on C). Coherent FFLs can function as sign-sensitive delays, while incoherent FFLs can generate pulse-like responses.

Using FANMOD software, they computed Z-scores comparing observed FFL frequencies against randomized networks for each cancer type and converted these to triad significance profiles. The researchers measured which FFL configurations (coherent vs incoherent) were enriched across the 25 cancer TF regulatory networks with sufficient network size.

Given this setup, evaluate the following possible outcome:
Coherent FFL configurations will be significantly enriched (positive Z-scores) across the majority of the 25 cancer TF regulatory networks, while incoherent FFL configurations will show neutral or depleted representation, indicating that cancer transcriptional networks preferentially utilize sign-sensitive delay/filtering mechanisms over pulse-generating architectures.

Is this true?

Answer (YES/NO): YES